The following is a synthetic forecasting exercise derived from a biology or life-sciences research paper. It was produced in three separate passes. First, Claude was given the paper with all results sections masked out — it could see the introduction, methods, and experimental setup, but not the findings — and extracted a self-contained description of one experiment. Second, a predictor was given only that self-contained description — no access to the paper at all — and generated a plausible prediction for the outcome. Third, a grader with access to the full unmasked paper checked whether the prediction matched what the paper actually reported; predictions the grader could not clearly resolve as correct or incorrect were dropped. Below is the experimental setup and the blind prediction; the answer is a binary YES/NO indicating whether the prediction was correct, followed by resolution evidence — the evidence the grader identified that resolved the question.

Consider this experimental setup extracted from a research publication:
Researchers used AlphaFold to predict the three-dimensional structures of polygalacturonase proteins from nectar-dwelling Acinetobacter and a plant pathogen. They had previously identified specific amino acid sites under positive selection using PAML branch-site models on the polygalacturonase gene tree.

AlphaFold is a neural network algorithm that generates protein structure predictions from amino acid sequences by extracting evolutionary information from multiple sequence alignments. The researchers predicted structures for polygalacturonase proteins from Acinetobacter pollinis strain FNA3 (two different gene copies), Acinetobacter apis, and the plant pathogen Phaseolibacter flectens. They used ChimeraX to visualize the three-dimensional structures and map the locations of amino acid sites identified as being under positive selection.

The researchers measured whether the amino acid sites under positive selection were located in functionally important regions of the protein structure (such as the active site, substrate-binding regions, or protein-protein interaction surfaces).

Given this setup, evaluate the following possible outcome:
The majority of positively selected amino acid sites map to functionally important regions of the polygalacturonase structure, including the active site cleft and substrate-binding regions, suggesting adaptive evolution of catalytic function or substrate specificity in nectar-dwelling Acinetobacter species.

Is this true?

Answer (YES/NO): NO